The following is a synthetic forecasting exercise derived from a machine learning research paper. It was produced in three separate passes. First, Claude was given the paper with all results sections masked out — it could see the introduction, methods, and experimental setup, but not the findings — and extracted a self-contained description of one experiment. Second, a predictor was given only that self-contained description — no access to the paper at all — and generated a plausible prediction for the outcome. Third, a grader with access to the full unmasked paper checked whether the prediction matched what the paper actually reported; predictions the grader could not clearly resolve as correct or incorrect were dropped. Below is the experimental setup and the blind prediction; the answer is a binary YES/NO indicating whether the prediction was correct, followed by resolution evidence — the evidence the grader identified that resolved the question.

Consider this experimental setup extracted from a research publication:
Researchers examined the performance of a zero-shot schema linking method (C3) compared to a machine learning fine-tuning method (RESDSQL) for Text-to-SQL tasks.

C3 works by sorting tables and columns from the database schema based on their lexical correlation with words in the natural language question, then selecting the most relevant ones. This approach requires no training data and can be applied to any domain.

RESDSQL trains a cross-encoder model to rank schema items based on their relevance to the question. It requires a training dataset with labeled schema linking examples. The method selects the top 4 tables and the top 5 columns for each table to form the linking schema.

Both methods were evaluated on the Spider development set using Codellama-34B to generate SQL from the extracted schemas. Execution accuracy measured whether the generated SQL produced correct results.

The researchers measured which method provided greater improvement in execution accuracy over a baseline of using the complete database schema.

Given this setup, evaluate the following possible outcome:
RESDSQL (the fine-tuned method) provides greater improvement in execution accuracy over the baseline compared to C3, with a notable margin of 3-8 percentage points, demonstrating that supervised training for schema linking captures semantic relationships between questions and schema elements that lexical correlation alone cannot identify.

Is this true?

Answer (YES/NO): NO